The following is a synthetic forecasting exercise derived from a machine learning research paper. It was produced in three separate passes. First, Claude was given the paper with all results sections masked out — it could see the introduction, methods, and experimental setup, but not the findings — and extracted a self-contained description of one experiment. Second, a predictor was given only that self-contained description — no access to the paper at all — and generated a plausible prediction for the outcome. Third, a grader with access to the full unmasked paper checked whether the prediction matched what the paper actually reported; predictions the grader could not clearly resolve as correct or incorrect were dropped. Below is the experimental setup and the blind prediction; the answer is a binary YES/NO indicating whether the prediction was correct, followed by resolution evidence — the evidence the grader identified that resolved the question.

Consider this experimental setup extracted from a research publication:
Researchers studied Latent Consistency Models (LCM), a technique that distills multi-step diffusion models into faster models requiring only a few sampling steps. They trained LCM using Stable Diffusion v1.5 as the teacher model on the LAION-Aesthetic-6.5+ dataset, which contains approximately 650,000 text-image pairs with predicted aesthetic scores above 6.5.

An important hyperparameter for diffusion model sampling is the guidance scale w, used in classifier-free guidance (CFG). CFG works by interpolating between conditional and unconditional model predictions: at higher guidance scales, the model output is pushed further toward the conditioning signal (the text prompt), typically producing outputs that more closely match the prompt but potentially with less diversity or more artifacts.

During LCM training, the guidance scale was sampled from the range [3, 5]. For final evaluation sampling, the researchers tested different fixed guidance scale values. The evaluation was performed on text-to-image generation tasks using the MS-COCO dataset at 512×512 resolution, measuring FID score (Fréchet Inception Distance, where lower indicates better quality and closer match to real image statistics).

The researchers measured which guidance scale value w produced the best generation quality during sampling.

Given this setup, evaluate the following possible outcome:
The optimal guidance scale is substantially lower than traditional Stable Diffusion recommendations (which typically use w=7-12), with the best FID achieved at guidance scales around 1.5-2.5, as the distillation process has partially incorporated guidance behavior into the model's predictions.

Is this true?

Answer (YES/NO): NO